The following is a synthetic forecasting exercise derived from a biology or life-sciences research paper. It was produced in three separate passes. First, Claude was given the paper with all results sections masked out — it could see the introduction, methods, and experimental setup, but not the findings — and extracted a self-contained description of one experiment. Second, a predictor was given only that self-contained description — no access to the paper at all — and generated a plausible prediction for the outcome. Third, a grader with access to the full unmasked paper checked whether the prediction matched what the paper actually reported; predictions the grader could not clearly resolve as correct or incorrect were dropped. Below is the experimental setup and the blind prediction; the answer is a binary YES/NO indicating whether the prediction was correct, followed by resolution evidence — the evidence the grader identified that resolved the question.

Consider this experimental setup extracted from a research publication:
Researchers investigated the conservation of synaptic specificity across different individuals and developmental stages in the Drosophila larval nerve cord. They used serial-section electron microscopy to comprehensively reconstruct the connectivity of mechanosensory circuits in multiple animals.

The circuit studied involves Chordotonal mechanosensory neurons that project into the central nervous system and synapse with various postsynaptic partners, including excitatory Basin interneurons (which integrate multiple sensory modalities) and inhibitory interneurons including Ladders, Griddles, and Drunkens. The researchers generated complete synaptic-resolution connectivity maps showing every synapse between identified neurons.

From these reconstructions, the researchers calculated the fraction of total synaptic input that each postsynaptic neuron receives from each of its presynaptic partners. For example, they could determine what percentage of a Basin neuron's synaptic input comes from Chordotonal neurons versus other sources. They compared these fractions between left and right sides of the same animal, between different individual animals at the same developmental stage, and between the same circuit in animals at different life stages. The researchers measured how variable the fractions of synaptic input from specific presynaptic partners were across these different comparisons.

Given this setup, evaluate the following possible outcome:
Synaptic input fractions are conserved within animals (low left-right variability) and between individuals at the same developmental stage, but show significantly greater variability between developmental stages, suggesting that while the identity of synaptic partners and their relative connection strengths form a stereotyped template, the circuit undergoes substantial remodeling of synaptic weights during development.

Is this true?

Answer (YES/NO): NO